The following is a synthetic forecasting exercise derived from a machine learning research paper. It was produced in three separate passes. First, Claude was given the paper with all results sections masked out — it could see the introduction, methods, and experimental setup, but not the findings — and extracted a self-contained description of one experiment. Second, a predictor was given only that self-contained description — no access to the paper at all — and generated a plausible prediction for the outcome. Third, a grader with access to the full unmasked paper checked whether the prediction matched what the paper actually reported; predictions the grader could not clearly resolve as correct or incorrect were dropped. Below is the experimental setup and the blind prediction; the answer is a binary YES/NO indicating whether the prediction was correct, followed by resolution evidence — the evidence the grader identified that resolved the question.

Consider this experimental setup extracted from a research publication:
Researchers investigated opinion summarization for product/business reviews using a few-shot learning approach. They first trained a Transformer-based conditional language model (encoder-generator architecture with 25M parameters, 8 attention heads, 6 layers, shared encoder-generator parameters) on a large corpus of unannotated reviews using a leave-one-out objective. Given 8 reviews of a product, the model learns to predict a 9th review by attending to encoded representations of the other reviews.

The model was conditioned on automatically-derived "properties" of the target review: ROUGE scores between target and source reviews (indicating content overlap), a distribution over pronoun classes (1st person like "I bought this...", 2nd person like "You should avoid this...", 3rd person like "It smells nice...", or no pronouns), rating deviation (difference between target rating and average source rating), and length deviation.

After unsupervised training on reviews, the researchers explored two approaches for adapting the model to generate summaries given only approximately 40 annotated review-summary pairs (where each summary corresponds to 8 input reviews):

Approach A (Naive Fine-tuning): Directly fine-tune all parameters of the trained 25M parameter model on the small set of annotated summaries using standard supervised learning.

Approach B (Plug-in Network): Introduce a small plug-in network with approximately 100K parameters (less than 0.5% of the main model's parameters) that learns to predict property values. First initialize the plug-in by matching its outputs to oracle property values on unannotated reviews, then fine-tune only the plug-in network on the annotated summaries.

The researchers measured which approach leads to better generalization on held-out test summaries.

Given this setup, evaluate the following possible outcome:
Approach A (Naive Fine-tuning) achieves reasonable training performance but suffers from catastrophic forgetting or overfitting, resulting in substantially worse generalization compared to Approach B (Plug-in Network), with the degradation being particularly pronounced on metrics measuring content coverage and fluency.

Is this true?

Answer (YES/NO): NO